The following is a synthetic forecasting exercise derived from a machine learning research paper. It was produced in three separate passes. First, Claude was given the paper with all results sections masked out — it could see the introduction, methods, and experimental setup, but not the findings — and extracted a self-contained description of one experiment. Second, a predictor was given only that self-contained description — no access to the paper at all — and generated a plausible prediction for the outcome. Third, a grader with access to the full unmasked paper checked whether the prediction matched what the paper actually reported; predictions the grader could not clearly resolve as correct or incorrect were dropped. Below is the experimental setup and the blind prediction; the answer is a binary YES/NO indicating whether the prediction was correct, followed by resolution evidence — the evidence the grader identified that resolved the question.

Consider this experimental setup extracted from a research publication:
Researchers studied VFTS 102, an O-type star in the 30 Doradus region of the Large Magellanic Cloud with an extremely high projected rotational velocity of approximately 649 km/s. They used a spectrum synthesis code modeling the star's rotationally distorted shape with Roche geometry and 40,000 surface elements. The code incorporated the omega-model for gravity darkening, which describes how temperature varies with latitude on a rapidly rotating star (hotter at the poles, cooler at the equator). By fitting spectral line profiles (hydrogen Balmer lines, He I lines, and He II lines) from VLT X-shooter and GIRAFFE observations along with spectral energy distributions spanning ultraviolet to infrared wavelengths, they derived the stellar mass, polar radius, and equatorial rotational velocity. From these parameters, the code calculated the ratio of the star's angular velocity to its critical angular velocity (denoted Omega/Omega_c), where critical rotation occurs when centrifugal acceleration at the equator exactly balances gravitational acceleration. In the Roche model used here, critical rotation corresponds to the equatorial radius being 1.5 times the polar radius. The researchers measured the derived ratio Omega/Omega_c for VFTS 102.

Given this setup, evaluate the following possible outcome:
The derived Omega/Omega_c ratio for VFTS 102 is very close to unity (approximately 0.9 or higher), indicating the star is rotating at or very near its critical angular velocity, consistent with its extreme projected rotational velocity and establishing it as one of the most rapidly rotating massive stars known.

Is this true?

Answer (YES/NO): YES